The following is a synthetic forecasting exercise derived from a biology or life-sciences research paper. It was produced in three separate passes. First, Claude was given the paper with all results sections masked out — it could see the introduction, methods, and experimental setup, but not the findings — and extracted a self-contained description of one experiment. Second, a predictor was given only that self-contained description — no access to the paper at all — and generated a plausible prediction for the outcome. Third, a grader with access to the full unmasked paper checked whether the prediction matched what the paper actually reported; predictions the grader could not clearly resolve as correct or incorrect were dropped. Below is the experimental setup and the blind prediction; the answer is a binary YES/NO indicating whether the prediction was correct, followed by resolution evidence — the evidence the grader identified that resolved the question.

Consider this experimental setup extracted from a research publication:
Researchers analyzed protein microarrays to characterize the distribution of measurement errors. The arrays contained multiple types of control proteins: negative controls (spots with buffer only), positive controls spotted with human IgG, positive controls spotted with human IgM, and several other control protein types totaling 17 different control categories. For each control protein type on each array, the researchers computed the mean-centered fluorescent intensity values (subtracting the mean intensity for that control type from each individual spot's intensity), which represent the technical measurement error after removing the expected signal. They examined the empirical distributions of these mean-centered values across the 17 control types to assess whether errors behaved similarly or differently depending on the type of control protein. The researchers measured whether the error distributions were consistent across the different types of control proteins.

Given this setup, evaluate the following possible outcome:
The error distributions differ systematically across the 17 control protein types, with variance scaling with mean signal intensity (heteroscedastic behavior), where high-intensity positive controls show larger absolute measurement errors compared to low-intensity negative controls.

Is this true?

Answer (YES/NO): NO